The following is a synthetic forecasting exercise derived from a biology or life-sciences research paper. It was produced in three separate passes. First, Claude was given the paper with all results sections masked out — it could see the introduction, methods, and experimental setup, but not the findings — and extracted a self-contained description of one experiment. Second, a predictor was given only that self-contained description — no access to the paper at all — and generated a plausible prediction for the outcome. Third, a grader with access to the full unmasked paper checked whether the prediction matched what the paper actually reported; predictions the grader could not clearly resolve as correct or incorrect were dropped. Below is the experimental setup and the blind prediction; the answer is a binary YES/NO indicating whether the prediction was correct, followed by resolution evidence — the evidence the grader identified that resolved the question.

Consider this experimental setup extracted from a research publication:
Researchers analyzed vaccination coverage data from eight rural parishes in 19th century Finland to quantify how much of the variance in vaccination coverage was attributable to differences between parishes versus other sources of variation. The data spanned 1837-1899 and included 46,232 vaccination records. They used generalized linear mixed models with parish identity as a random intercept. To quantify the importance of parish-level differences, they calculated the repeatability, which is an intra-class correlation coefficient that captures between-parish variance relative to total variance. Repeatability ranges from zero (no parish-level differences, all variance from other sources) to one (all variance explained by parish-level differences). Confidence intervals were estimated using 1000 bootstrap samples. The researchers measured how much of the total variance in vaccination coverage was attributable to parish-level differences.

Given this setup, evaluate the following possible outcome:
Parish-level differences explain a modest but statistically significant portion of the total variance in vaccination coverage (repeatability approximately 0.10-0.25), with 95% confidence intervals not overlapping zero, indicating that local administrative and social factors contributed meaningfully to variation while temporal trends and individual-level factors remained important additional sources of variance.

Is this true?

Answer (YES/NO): NO